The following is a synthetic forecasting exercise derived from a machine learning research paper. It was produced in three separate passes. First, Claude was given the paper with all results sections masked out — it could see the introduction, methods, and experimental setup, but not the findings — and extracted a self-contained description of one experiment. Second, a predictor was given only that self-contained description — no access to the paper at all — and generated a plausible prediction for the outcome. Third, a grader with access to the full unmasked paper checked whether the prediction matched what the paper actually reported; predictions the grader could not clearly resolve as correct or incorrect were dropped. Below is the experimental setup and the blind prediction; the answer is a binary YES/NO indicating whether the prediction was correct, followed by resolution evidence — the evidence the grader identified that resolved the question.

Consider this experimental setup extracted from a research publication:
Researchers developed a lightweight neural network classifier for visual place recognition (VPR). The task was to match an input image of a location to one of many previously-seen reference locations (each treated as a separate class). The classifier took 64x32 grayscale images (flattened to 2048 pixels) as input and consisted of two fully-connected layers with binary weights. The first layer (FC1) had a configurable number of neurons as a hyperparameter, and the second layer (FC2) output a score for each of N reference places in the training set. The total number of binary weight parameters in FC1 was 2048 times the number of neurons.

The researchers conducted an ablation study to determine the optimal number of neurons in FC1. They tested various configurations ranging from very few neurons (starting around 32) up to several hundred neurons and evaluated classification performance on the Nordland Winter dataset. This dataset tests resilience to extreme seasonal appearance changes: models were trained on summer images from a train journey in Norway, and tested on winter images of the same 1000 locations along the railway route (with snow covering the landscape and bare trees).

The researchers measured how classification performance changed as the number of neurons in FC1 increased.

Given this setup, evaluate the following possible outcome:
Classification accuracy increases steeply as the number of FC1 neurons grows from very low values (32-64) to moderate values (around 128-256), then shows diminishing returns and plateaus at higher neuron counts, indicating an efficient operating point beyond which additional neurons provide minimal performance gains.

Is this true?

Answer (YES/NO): YES